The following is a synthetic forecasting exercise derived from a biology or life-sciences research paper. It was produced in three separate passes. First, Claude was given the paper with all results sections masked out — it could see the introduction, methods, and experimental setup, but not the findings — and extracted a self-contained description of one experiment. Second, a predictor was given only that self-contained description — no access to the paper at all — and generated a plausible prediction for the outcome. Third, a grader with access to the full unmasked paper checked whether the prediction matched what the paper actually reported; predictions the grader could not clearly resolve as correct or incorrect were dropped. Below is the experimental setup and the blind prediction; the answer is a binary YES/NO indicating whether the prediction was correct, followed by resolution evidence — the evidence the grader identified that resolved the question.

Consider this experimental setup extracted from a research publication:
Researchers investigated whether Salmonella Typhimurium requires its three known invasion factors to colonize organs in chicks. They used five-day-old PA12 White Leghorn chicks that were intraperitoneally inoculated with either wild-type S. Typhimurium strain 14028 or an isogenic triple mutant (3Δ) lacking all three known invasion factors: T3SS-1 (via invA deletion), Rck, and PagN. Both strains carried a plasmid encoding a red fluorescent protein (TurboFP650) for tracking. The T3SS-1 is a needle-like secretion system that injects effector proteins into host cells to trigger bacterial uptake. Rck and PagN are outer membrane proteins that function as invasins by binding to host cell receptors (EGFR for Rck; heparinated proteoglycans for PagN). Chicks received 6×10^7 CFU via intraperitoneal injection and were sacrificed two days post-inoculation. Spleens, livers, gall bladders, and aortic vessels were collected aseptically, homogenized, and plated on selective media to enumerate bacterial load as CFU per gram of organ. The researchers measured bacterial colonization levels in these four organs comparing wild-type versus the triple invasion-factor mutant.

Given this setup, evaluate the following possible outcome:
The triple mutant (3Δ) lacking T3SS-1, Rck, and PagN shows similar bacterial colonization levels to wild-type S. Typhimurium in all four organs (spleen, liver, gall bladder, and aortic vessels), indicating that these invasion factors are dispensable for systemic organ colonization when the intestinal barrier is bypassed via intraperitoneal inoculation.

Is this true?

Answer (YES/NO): NO